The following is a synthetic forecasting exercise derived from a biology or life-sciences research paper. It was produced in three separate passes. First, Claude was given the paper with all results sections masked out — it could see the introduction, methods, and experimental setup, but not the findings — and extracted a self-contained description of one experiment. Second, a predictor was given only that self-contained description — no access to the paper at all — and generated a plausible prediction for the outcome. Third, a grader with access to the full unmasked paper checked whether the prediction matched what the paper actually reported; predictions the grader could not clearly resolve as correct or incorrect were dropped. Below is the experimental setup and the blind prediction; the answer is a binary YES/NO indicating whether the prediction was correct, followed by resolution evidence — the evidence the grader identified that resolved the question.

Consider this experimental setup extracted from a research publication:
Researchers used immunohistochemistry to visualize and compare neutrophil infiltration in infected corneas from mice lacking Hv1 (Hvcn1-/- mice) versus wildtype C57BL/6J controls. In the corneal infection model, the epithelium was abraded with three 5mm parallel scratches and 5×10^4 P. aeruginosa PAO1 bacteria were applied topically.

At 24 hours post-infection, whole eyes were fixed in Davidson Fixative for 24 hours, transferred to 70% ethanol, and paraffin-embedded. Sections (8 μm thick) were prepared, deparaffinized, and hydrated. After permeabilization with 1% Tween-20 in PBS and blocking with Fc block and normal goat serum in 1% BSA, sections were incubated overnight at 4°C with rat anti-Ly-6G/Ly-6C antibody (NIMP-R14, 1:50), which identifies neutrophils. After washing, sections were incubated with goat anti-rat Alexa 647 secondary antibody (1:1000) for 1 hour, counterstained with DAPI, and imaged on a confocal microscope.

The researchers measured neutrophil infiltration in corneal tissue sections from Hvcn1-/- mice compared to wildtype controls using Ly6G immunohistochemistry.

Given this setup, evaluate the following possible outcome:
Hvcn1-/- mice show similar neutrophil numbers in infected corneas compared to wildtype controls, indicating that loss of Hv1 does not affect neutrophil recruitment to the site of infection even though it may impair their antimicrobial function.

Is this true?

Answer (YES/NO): NO